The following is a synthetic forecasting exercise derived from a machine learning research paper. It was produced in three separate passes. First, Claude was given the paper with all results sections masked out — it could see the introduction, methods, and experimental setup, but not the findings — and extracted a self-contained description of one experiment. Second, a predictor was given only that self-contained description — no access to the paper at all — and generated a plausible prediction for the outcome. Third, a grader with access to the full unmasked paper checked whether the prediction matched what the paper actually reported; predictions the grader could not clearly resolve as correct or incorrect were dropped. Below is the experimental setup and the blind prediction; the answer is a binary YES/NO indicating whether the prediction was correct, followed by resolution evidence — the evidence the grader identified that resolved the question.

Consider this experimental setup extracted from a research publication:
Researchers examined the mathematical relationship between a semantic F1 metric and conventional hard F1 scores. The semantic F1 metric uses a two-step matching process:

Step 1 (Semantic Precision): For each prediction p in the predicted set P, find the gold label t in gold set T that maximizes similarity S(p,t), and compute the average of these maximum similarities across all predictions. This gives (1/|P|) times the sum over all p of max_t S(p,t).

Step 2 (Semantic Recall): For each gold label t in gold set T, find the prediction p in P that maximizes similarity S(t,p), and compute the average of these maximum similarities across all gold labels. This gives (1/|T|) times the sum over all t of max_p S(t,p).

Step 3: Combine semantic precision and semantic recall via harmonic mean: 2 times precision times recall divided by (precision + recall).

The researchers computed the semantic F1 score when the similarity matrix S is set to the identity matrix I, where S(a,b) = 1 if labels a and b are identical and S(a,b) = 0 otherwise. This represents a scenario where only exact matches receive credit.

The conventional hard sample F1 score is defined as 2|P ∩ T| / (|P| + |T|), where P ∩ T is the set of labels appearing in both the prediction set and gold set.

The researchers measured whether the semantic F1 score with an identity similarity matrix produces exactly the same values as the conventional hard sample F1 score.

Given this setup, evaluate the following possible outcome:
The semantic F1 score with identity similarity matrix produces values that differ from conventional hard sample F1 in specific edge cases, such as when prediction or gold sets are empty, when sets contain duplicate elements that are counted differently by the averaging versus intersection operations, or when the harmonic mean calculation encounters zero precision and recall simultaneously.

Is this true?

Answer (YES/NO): NO